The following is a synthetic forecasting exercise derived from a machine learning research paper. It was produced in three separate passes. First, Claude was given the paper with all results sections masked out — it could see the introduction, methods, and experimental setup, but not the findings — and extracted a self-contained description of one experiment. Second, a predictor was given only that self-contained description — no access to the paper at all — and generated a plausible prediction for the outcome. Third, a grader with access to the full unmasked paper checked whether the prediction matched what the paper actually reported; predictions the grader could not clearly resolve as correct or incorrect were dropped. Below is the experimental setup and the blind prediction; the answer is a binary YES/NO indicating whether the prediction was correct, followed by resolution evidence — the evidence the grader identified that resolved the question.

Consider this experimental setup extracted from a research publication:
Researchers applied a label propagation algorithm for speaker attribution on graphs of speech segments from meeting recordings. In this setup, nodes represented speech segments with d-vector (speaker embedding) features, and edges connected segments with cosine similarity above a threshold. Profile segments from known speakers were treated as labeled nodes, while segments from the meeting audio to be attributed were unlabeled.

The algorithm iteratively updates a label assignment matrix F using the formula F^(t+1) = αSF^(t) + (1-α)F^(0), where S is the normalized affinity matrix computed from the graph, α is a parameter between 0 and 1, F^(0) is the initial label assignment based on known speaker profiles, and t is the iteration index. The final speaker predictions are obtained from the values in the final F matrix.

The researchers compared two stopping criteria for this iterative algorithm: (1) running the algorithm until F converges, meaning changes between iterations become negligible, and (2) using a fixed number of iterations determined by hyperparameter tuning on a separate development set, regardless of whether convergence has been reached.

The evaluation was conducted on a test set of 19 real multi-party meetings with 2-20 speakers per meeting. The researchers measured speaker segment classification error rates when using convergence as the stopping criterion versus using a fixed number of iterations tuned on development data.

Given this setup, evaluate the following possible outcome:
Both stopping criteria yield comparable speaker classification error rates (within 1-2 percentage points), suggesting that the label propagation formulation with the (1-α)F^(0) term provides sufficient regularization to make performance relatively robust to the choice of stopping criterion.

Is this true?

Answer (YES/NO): NO